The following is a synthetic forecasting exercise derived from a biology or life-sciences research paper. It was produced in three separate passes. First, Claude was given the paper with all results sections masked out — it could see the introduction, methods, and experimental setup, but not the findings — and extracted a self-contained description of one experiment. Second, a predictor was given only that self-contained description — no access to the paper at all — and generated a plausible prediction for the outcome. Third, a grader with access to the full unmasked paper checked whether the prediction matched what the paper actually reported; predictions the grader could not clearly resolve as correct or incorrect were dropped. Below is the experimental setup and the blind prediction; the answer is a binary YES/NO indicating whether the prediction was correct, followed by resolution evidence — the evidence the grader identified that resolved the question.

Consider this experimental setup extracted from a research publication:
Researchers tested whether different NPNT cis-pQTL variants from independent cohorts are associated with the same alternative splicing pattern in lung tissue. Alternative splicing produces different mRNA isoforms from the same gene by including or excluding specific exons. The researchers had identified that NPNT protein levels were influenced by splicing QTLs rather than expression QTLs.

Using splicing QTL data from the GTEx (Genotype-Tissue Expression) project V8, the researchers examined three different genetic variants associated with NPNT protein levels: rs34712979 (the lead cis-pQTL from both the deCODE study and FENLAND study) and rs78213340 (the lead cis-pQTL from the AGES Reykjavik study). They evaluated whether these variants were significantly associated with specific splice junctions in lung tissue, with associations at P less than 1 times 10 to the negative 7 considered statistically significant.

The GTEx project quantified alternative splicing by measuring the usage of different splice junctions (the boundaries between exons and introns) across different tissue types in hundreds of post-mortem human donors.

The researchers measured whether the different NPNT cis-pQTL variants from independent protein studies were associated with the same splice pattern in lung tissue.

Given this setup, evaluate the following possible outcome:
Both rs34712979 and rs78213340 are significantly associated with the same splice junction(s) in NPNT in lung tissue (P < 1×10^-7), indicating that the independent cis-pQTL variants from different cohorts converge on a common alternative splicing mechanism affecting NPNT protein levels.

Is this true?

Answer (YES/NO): YES